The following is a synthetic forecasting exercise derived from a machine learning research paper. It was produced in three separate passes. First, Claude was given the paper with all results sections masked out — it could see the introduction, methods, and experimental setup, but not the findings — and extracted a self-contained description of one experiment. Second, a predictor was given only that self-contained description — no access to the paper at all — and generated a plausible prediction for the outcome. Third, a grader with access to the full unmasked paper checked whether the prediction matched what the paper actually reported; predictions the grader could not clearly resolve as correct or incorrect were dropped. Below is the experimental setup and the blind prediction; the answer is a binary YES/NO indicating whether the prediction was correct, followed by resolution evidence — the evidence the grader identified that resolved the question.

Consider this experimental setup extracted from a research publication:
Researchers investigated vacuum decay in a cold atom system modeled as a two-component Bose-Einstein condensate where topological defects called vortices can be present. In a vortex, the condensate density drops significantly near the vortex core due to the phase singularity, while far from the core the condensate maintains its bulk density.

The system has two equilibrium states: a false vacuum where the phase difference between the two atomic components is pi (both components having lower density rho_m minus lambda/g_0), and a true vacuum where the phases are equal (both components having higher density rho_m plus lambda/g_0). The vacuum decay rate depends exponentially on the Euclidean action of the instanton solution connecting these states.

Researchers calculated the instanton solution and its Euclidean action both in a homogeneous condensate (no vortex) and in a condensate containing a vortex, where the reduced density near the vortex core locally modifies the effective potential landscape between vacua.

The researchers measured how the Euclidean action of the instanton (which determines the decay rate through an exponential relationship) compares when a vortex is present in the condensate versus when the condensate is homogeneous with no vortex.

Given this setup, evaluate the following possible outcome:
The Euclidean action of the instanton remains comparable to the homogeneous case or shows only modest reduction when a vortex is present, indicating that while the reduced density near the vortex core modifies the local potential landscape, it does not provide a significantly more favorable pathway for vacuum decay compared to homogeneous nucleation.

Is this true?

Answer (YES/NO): NO